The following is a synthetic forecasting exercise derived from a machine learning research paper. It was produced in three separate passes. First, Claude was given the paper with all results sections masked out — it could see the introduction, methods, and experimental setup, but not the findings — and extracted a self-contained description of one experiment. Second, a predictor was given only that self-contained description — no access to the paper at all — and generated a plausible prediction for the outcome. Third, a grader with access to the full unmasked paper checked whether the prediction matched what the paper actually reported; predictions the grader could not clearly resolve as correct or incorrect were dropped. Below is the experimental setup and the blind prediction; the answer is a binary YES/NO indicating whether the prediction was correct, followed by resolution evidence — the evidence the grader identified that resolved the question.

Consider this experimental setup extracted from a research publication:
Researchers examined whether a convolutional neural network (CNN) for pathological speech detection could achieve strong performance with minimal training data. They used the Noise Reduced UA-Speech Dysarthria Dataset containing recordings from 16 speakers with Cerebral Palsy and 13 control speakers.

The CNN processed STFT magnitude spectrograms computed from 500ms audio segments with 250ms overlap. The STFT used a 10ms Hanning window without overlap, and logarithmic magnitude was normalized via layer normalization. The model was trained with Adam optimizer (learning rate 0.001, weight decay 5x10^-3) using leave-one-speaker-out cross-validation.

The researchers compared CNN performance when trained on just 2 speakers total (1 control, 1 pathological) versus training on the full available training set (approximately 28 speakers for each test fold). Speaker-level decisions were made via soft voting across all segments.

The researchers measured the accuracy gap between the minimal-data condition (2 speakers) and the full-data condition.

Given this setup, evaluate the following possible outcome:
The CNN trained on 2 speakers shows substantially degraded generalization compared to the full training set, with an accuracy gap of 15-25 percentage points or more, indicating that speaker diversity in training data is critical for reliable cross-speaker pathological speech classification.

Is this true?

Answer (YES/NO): NO